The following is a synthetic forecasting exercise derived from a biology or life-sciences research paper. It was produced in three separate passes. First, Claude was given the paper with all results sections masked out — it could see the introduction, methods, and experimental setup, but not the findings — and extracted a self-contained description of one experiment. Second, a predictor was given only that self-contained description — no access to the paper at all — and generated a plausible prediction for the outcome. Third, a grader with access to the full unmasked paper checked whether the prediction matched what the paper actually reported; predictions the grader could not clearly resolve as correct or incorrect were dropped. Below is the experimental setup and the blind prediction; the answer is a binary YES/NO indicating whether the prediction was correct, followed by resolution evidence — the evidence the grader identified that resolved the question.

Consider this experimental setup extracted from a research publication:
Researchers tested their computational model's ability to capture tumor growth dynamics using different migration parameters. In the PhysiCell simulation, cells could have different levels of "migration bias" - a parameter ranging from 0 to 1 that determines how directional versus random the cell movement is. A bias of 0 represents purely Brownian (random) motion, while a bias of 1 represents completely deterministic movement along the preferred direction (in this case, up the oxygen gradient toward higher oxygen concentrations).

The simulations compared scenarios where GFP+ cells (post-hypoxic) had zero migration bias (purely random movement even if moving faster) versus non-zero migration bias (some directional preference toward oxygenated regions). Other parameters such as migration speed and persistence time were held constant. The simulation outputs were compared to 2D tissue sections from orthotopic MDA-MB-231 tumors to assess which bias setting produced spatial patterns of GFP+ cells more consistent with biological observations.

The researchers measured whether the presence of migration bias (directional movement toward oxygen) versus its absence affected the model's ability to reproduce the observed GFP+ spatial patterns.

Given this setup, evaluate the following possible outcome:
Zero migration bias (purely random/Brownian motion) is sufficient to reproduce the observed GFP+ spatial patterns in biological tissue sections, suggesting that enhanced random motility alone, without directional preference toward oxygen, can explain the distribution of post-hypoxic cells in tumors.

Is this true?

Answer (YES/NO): NO